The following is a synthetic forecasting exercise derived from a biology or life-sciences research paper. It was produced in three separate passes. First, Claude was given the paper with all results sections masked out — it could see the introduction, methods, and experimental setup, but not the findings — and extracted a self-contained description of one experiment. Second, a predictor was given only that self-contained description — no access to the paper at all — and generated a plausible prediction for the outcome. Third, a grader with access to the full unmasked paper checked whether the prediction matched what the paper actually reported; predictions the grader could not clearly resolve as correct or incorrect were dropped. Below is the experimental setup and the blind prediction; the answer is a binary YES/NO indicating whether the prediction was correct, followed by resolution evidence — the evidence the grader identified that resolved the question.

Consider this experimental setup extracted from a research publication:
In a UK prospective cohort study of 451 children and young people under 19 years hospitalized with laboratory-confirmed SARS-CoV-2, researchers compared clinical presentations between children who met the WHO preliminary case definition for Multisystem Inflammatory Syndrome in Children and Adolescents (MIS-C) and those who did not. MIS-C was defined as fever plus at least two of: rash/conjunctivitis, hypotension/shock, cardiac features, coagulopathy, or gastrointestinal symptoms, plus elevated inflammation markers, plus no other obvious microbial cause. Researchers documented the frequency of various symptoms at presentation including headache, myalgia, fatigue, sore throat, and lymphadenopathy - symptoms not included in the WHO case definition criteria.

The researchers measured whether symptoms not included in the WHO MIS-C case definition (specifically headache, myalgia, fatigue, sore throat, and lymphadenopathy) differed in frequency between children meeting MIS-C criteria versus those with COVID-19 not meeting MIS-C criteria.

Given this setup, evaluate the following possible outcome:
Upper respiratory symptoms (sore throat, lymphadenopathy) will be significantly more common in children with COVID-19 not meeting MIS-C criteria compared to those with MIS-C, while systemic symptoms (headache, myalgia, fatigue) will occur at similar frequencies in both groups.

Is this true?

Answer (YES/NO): NO